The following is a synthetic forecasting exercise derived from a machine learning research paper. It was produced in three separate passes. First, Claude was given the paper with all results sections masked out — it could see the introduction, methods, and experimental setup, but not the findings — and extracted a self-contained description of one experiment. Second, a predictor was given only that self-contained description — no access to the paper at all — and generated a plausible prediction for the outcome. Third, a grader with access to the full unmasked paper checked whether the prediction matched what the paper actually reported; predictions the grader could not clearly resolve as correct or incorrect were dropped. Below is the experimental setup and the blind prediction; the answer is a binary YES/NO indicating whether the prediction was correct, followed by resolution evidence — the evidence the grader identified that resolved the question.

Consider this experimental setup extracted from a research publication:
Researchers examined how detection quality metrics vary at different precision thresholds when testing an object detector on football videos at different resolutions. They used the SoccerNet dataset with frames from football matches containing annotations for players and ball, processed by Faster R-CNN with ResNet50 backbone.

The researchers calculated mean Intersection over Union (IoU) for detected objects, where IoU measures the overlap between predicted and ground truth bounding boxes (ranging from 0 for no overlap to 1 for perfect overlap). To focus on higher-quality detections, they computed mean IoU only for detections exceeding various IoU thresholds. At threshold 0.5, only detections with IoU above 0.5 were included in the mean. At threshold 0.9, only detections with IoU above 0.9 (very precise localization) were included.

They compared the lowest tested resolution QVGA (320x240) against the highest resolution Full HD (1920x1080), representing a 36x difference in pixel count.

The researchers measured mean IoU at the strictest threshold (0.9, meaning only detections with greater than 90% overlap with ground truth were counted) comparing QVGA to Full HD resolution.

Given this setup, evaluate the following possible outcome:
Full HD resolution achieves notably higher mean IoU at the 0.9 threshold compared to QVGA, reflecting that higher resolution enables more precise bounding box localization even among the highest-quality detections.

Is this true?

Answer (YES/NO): NO